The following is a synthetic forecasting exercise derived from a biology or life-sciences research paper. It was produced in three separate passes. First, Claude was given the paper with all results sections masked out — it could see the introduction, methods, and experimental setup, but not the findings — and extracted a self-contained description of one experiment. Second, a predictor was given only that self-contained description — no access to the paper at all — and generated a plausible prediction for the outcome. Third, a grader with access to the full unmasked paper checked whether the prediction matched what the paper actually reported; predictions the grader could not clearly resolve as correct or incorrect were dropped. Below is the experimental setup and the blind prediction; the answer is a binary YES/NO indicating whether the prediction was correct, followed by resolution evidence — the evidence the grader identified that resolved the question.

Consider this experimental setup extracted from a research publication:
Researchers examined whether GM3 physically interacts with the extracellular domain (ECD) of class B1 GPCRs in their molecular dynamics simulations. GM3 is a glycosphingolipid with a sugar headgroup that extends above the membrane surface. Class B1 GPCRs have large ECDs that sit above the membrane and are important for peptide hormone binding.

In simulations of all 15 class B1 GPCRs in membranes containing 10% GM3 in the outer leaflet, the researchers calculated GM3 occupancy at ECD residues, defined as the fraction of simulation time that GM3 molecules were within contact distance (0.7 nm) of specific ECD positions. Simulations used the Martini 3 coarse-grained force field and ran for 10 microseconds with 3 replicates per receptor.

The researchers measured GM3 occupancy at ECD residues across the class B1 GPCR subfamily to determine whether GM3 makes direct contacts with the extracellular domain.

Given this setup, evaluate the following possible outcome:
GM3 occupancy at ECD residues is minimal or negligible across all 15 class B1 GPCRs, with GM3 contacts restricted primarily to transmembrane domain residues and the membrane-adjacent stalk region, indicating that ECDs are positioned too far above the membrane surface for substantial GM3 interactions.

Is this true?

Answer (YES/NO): NO